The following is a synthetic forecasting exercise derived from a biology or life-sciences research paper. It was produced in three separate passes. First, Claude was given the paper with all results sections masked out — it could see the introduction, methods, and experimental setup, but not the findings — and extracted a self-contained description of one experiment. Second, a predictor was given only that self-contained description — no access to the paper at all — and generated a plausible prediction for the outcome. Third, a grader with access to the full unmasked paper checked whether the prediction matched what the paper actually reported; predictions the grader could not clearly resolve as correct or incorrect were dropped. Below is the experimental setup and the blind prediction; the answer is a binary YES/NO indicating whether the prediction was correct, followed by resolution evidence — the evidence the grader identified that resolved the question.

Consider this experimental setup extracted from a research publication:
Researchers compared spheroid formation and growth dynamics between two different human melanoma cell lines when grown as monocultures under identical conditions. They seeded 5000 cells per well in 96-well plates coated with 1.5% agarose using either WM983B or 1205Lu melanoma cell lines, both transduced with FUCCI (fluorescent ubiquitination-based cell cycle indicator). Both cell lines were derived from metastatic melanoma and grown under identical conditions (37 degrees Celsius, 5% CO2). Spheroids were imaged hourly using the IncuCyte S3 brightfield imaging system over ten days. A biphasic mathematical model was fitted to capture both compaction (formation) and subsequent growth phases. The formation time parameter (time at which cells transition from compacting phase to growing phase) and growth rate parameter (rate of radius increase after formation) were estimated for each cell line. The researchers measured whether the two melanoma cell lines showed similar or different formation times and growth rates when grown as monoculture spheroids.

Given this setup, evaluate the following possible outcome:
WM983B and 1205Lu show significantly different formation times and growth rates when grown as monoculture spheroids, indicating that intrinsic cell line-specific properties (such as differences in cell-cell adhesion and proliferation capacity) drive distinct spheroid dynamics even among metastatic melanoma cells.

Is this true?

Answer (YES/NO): YES